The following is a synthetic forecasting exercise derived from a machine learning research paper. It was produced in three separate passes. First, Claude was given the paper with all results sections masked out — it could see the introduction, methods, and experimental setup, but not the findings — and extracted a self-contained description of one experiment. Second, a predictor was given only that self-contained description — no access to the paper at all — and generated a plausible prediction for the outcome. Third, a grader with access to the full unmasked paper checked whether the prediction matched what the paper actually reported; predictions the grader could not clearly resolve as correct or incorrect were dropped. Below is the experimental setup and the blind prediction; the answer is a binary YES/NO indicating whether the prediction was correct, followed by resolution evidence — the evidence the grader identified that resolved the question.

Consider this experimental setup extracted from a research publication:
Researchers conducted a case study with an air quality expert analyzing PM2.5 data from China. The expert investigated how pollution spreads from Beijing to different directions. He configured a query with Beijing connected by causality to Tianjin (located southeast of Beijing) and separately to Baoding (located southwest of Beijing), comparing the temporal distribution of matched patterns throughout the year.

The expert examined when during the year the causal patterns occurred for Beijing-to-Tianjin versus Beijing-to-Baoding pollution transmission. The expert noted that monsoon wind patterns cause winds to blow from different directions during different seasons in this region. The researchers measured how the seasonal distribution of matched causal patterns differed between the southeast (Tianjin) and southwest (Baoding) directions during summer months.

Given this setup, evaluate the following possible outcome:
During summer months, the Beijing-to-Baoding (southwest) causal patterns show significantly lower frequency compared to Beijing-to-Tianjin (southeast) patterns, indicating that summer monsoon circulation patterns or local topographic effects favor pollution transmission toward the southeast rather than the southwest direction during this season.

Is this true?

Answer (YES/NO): NO